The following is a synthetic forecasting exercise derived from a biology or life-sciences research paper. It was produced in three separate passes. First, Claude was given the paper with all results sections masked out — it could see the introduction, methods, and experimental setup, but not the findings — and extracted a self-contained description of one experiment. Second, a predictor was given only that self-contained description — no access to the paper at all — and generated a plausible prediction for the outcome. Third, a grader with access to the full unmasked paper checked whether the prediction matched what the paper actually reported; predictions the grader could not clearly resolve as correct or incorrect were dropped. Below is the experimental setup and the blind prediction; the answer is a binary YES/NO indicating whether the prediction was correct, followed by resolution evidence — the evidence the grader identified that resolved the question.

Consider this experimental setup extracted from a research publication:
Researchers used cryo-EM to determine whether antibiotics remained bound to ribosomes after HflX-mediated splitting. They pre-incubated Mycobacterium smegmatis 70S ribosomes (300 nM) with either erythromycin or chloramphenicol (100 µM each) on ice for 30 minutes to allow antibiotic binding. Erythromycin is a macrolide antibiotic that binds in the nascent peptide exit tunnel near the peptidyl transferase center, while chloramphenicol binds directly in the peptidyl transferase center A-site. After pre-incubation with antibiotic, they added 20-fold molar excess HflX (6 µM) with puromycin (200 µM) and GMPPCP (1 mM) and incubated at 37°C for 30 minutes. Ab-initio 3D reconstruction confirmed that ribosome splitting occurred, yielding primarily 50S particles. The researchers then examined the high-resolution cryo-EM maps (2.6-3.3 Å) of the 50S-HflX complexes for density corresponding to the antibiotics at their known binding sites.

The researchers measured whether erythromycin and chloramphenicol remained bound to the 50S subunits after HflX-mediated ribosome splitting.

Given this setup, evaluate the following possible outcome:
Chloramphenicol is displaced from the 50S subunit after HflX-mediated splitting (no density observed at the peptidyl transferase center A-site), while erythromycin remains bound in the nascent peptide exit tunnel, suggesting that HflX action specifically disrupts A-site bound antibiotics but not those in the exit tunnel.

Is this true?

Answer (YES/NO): NO